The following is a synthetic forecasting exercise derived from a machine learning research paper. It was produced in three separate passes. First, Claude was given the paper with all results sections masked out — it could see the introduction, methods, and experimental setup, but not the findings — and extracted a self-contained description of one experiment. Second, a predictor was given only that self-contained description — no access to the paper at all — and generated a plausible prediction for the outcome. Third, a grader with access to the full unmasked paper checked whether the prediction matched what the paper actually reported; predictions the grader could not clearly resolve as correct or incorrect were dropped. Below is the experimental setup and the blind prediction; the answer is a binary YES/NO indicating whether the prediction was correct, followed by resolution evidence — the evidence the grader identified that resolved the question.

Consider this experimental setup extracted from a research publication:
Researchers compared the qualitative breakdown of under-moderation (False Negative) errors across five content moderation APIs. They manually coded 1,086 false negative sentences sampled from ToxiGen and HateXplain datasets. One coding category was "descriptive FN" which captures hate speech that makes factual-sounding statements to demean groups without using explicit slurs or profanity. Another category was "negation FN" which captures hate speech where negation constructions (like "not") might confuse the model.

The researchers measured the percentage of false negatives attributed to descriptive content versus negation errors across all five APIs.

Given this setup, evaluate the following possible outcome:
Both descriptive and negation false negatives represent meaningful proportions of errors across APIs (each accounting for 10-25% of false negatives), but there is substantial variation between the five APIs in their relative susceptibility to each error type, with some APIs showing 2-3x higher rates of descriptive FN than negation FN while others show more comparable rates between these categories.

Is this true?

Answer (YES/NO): NO